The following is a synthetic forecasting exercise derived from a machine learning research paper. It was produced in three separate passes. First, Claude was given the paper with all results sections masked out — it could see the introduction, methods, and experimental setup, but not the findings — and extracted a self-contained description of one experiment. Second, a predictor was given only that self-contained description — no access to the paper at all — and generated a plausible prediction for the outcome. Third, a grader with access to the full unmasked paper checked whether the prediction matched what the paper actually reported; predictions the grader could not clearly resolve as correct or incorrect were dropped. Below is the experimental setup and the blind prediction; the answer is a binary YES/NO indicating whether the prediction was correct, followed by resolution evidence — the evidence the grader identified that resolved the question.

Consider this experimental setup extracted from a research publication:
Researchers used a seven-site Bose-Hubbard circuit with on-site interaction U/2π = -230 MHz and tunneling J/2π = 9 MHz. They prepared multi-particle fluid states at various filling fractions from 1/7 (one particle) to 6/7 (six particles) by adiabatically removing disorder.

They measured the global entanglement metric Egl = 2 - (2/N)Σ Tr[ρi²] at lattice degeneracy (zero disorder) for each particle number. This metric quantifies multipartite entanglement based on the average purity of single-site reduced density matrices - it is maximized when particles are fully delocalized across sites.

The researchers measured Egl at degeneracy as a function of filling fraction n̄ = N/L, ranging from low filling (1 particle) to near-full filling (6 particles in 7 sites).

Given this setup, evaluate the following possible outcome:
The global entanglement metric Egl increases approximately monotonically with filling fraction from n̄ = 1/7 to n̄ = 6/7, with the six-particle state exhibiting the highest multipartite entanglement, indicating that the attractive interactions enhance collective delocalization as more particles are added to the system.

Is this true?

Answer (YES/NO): NO